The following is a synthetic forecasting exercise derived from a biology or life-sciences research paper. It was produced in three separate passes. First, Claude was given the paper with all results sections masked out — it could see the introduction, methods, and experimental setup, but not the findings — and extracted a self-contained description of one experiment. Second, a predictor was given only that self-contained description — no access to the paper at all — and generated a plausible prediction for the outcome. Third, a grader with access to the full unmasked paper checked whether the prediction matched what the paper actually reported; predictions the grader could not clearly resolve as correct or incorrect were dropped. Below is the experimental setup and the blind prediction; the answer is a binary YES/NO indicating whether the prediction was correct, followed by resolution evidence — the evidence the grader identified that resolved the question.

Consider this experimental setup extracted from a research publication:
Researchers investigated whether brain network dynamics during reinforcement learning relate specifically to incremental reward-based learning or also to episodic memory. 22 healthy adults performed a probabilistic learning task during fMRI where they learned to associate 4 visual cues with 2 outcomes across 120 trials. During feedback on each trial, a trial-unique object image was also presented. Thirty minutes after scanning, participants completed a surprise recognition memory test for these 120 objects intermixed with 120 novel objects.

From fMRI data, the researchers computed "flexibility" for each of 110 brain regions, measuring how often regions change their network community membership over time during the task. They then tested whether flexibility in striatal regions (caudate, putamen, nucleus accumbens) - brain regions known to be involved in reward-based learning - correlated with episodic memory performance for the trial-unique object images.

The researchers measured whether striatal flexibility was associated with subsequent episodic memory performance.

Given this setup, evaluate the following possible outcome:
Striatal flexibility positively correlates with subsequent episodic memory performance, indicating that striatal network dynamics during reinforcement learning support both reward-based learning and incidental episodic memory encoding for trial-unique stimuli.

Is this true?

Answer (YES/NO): NO